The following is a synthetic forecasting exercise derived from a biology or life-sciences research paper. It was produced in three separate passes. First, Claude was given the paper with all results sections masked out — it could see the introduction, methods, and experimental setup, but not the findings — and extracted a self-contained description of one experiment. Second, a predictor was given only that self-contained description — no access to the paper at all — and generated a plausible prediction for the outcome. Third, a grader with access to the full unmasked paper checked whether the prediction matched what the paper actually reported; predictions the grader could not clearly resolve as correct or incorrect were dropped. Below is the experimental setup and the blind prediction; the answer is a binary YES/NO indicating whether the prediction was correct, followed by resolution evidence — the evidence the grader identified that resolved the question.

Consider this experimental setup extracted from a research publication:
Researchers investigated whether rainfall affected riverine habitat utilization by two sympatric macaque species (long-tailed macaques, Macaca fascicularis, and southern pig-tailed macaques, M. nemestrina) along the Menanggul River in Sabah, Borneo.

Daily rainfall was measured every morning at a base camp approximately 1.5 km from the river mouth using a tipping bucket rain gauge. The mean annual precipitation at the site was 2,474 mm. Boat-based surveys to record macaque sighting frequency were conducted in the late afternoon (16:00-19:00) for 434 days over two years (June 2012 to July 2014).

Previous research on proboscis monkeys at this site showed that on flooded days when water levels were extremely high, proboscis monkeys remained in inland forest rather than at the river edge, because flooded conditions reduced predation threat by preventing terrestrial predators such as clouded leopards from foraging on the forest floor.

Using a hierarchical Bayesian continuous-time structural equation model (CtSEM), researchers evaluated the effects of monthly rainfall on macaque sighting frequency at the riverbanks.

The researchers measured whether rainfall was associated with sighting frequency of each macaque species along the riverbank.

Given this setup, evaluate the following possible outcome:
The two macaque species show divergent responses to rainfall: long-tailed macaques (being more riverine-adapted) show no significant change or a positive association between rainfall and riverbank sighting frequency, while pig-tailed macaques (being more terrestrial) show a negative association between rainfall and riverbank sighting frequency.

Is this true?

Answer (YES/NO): NO